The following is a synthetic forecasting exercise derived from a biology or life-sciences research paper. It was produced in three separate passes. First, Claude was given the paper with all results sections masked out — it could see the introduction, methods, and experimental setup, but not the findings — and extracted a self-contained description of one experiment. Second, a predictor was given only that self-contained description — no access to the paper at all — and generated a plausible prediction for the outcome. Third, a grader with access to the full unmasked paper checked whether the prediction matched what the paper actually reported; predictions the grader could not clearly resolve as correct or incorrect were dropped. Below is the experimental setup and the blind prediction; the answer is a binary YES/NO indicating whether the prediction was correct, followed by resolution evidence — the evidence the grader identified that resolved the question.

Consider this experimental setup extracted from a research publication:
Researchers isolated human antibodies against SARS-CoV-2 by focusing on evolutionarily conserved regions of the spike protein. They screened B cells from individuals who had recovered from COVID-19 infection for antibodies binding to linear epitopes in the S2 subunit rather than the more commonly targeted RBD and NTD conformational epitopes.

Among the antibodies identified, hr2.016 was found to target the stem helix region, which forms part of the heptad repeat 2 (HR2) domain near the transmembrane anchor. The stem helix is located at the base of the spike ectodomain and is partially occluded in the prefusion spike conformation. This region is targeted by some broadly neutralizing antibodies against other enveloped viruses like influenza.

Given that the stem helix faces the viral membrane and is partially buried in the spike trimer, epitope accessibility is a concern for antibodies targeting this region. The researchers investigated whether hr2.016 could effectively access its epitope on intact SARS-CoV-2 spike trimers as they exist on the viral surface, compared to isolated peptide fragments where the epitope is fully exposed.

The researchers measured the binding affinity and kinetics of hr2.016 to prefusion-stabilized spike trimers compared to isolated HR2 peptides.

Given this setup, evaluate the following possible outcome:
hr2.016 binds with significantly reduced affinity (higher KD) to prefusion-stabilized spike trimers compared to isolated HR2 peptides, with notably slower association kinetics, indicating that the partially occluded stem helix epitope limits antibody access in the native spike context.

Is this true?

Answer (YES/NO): NO